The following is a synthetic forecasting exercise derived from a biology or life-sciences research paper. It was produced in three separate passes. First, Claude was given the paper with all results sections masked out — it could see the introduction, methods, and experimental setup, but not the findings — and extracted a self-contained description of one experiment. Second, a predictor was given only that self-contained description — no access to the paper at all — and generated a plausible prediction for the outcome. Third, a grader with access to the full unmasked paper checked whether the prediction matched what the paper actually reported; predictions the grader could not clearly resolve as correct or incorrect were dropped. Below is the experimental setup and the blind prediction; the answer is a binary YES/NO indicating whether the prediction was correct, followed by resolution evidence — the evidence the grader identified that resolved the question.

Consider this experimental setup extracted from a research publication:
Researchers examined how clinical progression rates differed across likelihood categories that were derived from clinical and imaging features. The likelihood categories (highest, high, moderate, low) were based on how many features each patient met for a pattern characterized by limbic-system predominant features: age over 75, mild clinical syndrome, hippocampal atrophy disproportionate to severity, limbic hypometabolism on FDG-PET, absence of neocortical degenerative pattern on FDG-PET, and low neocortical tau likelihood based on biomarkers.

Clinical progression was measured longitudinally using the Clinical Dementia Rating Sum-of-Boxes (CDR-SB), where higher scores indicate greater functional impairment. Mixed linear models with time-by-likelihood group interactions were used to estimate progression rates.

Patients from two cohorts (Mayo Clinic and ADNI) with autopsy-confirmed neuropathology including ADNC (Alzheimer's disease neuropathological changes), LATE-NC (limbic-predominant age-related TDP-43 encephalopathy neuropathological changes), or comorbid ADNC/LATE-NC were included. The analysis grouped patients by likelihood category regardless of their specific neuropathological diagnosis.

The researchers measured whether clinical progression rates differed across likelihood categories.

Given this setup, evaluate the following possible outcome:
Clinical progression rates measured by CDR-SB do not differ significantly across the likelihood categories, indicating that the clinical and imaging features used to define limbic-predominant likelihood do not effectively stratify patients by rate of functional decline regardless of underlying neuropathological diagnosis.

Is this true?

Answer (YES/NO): NO